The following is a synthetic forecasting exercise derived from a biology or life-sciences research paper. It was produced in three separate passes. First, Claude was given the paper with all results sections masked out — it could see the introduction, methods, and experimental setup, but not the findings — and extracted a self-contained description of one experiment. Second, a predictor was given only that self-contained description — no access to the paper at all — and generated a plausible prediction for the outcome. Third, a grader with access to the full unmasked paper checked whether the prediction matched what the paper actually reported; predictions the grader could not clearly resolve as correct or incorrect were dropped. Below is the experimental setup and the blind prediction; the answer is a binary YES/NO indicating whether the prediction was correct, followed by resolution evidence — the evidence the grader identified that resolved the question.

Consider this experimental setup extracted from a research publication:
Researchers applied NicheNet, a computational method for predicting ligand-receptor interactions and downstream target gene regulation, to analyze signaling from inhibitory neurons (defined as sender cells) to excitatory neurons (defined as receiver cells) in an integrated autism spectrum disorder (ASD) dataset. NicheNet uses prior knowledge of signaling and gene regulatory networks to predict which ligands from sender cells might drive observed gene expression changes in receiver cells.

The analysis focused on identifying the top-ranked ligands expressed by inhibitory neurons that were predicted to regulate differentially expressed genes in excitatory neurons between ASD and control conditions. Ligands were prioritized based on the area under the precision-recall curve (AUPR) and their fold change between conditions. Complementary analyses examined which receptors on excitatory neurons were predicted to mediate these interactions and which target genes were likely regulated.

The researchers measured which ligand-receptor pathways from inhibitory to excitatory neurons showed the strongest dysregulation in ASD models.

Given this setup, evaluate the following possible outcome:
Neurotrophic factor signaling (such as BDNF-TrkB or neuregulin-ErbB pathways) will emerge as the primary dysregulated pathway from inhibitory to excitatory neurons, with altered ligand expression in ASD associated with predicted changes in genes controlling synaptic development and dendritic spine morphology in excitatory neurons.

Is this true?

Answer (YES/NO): NO